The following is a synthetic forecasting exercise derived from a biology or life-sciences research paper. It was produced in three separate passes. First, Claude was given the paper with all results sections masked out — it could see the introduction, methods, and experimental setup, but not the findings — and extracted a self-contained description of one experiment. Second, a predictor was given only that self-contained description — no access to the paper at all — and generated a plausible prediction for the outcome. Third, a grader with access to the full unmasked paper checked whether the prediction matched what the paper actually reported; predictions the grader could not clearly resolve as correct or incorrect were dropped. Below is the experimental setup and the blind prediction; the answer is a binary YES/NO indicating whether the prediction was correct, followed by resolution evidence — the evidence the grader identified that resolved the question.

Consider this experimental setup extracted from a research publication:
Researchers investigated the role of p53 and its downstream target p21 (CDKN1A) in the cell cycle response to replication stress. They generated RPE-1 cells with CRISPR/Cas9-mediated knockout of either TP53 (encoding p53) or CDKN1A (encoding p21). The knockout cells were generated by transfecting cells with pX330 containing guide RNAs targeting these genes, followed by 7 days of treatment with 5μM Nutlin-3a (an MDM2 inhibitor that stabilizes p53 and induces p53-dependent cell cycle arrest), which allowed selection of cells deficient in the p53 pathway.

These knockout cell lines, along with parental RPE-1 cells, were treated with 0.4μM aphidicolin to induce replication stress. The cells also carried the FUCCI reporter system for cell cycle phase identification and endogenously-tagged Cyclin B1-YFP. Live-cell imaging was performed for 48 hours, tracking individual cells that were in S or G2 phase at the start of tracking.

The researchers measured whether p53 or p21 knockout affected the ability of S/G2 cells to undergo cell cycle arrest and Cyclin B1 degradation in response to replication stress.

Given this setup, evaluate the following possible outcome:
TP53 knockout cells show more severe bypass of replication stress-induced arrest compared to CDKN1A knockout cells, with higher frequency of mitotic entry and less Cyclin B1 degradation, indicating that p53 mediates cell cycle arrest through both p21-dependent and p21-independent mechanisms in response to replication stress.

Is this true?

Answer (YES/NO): NO